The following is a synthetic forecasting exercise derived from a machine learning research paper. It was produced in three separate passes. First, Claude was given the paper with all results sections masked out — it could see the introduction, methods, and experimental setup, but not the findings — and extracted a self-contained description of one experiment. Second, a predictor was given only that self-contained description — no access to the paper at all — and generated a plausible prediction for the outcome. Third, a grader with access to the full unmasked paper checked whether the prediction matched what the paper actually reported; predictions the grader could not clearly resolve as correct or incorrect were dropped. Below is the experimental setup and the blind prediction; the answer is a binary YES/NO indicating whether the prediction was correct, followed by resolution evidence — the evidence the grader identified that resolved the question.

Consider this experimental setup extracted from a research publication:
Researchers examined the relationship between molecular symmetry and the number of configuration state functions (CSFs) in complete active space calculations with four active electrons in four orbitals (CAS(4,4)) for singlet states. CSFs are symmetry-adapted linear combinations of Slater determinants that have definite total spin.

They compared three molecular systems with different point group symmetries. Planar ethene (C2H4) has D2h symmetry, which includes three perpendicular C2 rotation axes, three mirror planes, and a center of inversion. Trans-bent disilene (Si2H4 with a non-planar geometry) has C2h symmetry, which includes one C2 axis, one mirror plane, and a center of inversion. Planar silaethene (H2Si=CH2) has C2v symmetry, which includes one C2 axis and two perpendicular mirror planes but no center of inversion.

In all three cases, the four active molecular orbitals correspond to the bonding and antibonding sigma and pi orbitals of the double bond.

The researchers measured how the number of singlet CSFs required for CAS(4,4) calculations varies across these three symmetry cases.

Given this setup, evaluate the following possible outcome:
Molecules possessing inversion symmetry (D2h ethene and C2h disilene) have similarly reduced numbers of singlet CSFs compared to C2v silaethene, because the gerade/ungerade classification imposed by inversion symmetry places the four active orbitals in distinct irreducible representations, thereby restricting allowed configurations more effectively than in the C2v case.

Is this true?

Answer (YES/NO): NO